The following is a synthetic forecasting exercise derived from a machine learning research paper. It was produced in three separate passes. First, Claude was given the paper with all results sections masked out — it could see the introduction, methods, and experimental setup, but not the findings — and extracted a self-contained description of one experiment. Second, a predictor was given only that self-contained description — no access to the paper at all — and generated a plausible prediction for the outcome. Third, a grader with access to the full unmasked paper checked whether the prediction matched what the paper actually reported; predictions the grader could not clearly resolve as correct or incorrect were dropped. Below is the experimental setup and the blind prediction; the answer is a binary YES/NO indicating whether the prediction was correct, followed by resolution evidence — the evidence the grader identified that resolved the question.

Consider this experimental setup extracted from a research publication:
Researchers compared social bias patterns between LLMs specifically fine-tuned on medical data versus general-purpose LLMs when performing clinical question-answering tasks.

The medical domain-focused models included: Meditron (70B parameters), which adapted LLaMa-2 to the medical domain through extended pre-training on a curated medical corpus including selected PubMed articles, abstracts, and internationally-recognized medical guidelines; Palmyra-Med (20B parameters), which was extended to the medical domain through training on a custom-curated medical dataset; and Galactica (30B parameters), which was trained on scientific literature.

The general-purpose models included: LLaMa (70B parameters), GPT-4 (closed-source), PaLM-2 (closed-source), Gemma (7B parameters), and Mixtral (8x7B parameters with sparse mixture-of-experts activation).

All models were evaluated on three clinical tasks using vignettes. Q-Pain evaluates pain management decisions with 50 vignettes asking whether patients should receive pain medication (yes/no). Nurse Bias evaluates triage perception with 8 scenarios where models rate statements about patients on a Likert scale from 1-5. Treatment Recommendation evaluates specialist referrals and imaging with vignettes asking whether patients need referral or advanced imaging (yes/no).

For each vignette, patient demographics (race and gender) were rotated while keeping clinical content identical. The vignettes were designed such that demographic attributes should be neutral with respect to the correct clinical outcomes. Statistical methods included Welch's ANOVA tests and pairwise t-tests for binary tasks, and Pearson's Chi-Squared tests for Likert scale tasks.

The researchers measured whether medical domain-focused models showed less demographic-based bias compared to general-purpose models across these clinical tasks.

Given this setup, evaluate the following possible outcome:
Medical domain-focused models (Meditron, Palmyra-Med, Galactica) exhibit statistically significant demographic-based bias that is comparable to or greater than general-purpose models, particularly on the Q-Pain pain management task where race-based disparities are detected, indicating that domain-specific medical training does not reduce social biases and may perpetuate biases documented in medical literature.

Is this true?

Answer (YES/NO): YES